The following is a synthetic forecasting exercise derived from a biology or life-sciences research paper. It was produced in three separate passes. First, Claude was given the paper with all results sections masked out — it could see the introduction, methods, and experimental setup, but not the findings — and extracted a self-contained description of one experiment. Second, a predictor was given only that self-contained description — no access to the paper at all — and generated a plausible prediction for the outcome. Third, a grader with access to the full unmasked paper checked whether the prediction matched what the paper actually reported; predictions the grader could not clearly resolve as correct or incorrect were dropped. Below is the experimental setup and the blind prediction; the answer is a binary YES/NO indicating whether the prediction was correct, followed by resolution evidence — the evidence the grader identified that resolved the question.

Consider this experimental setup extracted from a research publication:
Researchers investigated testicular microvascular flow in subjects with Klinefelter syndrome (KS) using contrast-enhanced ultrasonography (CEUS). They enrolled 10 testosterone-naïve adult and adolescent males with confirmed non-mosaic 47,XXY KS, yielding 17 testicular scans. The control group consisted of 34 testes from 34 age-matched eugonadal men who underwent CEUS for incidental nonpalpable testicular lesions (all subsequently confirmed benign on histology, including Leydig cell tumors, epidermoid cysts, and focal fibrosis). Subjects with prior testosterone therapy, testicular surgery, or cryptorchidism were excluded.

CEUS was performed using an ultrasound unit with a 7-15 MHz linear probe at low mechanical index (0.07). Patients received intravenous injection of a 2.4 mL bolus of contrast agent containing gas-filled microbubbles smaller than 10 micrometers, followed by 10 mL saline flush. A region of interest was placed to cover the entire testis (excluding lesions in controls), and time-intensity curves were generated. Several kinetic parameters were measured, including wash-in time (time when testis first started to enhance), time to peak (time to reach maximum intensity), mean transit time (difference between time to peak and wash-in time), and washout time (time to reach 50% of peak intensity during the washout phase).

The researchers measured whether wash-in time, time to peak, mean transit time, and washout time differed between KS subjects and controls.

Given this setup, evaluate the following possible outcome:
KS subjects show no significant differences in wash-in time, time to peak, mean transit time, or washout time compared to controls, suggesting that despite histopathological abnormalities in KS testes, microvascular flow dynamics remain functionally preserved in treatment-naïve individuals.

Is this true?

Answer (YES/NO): NO